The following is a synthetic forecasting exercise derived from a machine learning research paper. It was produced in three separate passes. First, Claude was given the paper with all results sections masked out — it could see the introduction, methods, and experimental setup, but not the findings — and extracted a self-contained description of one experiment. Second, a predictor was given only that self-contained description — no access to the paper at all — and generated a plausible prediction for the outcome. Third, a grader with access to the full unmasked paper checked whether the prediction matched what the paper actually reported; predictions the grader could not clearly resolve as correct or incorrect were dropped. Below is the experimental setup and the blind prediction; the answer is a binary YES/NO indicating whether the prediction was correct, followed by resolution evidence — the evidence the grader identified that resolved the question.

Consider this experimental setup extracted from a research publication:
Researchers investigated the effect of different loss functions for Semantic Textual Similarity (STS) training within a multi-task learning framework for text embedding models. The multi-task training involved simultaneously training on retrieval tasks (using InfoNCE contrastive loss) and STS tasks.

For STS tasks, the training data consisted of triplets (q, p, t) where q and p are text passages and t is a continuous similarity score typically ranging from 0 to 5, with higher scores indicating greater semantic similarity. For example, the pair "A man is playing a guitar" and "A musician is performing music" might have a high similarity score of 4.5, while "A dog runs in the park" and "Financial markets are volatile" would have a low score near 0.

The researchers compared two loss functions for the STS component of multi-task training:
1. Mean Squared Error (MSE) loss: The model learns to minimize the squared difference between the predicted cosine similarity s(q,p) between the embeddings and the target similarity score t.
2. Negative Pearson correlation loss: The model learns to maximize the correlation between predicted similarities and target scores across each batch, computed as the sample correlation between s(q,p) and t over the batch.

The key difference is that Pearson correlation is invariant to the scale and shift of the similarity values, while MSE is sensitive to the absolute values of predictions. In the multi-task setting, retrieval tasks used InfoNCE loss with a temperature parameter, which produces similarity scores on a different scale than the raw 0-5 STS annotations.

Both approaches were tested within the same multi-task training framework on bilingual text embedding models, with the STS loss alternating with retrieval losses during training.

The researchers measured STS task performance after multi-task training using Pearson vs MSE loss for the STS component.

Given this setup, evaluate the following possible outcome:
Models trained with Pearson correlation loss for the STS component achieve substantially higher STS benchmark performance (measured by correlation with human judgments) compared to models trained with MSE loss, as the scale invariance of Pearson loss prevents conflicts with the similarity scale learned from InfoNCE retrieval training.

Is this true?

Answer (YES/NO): YES